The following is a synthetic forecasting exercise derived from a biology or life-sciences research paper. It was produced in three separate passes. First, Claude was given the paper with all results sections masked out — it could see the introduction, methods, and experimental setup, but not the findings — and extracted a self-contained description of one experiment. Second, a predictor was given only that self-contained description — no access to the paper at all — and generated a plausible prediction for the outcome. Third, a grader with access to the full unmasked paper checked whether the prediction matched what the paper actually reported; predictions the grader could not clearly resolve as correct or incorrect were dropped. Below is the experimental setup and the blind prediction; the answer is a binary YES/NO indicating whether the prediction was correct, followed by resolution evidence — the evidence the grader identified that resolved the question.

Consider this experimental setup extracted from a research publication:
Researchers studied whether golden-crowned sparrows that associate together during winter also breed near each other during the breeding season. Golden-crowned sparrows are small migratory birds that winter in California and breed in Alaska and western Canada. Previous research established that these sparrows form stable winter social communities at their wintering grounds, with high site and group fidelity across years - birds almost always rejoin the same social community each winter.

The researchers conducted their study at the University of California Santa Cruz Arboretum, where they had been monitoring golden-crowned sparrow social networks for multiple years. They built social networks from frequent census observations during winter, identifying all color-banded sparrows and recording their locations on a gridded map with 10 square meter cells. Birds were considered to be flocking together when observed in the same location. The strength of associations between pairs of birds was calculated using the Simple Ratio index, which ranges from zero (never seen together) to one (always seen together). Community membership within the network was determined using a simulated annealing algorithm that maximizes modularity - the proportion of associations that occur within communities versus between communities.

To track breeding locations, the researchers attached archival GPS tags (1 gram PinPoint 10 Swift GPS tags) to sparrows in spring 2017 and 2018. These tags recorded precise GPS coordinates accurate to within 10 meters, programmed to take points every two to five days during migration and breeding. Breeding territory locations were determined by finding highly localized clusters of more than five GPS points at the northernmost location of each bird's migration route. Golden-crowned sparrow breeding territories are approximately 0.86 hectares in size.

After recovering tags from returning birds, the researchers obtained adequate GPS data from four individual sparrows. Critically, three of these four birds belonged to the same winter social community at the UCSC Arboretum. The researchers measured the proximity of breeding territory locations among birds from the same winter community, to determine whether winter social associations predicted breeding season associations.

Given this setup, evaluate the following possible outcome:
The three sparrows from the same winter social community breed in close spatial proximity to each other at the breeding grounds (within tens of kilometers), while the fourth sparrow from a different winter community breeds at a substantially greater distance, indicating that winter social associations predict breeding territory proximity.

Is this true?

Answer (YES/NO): NO